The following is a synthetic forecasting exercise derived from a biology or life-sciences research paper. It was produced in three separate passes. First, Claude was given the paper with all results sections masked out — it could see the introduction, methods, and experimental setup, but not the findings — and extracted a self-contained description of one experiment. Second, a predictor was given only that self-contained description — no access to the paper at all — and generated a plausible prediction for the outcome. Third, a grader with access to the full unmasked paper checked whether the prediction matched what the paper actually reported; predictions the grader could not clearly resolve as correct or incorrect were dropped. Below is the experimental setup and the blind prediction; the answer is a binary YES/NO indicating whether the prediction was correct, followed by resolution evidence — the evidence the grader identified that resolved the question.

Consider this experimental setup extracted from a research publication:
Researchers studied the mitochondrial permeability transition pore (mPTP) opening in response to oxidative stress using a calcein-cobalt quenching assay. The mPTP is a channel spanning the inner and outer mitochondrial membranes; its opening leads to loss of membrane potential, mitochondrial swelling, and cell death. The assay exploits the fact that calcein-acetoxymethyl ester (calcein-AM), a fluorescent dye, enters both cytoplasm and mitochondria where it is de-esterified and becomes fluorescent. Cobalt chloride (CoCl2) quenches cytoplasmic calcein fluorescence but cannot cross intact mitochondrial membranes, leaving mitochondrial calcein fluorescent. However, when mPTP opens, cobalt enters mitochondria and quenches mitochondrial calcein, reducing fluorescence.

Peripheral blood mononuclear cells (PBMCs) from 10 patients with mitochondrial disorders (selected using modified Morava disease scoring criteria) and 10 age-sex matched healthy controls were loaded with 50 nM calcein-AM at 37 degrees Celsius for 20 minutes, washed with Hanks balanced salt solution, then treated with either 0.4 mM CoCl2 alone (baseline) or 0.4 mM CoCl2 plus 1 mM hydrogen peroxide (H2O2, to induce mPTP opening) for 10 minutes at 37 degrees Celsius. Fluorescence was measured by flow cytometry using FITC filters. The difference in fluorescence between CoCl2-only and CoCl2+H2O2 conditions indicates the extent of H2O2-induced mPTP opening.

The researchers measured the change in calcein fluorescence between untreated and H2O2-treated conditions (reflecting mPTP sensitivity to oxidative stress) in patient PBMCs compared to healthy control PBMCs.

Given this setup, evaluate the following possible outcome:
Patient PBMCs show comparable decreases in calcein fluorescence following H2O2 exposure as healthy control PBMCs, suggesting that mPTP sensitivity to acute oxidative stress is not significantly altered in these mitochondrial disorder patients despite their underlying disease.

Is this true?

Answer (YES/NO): NO